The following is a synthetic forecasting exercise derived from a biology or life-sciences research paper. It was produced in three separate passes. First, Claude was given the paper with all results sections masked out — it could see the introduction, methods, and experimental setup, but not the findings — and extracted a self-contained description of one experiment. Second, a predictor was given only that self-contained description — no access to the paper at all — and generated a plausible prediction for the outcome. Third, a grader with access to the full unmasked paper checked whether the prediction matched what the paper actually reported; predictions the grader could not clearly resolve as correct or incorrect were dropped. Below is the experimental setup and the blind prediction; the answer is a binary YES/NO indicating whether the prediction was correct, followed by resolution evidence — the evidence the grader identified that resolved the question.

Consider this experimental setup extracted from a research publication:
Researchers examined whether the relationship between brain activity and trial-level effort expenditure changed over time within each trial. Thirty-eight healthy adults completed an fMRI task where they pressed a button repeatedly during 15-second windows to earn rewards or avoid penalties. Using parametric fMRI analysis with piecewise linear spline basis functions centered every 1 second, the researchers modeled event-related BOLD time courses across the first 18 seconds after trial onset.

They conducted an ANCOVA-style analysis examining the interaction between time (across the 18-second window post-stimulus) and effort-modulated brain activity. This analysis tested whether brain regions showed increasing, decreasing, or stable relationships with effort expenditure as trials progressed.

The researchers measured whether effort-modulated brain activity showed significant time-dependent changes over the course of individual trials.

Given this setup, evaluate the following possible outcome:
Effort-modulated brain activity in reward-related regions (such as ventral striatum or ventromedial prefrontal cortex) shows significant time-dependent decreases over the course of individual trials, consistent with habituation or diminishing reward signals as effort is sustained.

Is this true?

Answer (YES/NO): NO